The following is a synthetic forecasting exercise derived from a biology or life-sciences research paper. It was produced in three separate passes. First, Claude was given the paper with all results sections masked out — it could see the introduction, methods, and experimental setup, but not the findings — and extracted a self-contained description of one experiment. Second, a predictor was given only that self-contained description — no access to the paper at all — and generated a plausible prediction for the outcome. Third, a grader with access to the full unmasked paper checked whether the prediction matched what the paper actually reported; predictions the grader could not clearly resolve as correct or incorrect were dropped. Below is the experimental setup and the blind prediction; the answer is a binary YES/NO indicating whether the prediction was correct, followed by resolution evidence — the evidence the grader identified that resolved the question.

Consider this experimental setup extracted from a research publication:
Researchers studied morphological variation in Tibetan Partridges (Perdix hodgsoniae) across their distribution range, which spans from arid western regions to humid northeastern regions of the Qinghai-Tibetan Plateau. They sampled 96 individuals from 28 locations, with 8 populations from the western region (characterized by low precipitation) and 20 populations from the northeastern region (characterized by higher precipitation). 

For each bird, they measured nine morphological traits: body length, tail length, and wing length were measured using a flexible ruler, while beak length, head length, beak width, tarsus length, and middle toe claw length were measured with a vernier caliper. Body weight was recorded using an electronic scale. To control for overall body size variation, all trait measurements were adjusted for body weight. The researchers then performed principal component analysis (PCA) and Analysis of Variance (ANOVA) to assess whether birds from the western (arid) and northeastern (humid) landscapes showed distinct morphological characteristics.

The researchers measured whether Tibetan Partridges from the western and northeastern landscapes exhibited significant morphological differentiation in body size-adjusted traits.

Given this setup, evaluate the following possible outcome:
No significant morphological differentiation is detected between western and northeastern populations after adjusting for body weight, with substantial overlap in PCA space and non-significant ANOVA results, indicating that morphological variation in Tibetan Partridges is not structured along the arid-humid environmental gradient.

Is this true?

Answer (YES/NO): NO